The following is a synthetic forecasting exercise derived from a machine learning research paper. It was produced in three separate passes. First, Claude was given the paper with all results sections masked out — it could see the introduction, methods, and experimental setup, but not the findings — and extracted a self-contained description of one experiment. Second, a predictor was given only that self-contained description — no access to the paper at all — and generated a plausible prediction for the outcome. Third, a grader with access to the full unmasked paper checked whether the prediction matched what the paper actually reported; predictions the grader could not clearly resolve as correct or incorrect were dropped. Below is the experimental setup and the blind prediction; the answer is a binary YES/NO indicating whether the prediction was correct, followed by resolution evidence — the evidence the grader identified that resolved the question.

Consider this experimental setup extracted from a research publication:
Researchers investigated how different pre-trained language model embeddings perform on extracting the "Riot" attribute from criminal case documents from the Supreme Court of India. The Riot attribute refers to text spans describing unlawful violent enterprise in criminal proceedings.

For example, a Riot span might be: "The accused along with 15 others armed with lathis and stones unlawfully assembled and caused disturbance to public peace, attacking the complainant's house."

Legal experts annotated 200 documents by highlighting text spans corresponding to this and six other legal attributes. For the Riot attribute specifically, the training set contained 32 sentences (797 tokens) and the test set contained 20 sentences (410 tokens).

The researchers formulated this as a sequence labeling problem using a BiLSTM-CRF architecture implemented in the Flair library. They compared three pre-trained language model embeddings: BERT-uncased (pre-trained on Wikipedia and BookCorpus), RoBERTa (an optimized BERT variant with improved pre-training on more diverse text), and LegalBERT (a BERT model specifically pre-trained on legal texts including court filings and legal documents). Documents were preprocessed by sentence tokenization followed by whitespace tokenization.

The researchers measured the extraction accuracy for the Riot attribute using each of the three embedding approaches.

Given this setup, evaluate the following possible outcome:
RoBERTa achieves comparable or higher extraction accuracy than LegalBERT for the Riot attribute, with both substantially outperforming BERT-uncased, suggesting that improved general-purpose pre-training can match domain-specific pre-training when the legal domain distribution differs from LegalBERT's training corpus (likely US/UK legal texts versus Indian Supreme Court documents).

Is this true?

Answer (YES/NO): YES